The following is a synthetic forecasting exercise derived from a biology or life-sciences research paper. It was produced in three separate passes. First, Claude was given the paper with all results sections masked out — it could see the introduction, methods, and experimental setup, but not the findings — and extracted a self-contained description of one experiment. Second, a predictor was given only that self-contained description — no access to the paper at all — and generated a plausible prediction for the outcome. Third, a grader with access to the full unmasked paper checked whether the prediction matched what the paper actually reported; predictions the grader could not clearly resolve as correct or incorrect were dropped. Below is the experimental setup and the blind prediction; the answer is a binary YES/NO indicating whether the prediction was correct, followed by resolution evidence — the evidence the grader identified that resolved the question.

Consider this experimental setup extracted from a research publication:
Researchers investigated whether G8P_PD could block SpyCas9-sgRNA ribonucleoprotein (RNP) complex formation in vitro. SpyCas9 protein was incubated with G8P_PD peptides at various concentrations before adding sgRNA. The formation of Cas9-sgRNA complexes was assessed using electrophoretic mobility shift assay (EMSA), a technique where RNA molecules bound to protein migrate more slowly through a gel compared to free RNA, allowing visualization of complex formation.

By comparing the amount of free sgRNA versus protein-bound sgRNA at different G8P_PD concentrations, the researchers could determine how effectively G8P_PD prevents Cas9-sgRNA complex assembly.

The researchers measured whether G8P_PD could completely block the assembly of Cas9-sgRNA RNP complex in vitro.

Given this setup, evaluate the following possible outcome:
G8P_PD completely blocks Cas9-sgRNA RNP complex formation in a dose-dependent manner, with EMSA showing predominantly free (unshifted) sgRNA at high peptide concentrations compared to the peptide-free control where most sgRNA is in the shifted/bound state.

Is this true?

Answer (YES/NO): NO